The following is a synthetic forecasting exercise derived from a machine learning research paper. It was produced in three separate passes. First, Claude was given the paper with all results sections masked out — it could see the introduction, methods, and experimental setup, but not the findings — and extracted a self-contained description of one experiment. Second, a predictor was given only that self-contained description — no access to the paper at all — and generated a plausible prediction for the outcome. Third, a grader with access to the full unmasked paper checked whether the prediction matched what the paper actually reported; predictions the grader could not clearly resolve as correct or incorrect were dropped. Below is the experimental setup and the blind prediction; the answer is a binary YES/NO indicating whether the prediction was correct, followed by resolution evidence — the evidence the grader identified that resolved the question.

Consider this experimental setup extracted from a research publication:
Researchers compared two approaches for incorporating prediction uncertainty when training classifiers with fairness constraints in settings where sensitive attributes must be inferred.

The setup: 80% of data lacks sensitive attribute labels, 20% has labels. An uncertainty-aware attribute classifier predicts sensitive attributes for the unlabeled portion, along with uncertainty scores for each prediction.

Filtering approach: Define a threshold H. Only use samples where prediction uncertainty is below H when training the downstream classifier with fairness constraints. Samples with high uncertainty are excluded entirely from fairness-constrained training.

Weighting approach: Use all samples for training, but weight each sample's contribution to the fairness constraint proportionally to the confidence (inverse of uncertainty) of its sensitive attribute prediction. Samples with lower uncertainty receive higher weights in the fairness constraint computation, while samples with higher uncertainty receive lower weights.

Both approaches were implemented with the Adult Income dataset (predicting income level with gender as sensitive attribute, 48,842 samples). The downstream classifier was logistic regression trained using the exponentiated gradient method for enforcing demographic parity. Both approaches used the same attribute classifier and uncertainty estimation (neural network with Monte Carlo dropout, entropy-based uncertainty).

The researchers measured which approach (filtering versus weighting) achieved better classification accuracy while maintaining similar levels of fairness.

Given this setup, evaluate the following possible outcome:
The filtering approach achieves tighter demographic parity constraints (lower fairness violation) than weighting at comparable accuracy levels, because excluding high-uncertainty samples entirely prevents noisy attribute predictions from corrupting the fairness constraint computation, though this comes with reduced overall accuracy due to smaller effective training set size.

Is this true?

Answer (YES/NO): NO